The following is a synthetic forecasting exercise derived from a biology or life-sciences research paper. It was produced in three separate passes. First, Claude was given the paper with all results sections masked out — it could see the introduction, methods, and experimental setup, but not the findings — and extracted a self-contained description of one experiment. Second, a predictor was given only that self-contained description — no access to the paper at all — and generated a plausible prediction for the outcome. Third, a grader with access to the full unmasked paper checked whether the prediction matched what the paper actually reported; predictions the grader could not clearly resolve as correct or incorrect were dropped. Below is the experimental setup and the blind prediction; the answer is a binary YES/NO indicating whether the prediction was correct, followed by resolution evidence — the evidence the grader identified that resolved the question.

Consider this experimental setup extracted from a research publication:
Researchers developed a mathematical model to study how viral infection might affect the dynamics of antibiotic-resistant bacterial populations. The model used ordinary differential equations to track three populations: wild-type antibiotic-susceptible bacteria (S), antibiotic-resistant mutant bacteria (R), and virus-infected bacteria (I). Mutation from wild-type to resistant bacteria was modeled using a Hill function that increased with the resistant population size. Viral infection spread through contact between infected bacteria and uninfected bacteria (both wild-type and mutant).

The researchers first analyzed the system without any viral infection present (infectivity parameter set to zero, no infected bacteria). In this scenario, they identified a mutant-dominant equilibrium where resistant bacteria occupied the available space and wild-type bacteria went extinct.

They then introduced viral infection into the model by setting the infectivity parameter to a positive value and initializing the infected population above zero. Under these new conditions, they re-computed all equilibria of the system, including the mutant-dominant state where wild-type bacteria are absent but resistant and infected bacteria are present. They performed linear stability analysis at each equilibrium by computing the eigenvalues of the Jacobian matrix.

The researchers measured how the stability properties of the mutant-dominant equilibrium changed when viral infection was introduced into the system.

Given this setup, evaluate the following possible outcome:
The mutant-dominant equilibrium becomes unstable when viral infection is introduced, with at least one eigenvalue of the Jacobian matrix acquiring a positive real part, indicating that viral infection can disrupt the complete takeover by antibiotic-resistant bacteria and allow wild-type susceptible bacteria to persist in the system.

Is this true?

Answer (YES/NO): YES